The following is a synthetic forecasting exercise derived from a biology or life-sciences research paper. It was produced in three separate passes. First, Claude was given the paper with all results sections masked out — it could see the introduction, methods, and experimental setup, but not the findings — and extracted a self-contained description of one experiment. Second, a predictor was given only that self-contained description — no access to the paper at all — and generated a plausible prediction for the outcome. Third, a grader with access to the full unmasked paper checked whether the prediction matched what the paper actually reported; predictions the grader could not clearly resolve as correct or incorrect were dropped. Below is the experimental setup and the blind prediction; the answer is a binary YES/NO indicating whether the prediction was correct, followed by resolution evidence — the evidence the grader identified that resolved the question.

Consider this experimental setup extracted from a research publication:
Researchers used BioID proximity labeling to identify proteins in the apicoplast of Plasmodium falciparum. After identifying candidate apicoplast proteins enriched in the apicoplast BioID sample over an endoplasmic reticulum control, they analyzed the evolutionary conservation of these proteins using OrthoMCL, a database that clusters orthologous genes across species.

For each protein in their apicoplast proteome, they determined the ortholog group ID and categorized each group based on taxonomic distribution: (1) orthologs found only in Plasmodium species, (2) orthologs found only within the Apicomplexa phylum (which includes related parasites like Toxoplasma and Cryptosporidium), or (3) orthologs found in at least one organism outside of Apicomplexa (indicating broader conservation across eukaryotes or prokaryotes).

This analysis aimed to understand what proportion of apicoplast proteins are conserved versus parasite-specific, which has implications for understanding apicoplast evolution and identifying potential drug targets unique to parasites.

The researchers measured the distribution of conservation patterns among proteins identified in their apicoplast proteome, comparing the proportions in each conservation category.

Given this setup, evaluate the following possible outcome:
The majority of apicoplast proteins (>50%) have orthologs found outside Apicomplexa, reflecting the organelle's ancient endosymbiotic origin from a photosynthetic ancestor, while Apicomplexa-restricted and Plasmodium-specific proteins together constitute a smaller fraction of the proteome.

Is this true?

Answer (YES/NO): YES